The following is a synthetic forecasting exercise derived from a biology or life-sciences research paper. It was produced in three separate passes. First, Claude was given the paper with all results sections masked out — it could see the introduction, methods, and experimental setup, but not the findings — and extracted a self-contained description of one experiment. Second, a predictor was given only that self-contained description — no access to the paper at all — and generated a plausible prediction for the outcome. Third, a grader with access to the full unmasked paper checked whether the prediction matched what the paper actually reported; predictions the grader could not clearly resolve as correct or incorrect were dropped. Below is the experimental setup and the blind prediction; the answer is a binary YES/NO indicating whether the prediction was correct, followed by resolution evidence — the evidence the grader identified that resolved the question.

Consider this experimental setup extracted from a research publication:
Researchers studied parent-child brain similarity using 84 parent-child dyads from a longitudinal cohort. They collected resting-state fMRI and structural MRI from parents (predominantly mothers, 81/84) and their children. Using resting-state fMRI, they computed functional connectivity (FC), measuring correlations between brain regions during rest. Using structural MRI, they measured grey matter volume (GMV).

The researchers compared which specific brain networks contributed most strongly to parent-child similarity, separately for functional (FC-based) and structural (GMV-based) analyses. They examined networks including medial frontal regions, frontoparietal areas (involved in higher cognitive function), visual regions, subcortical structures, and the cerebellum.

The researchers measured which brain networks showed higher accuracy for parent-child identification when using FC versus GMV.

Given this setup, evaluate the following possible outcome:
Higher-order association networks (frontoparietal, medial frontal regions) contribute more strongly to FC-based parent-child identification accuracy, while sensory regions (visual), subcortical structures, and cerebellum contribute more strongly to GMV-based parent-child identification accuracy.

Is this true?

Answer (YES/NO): YES